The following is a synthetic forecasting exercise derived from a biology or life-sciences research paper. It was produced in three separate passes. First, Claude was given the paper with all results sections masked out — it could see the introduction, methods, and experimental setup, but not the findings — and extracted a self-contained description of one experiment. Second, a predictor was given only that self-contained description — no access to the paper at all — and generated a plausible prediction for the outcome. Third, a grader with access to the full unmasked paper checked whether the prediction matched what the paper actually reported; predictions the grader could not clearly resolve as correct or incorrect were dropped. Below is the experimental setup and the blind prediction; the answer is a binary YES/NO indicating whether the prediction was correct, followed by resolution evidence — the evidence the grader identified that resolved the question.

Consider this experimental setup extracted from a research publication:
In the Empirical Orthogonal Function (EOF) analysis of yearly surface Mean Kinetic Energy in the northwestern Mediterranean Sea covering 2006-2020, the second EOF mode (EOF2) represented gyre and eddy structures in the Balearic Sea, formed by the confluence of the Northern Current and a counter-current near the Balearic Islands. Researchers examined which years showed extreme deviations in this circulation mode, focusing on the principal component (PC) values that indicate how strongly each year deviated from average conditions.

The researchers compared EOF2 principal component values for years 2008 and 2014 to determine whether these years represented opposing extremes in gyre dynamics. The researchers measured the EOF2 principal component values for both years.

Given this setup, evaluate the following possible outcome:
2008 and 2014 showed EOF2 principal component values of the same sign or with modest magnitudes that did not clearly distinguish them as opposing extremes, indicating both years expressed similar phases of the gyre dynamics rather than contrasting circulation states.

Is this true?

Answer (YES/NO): NO